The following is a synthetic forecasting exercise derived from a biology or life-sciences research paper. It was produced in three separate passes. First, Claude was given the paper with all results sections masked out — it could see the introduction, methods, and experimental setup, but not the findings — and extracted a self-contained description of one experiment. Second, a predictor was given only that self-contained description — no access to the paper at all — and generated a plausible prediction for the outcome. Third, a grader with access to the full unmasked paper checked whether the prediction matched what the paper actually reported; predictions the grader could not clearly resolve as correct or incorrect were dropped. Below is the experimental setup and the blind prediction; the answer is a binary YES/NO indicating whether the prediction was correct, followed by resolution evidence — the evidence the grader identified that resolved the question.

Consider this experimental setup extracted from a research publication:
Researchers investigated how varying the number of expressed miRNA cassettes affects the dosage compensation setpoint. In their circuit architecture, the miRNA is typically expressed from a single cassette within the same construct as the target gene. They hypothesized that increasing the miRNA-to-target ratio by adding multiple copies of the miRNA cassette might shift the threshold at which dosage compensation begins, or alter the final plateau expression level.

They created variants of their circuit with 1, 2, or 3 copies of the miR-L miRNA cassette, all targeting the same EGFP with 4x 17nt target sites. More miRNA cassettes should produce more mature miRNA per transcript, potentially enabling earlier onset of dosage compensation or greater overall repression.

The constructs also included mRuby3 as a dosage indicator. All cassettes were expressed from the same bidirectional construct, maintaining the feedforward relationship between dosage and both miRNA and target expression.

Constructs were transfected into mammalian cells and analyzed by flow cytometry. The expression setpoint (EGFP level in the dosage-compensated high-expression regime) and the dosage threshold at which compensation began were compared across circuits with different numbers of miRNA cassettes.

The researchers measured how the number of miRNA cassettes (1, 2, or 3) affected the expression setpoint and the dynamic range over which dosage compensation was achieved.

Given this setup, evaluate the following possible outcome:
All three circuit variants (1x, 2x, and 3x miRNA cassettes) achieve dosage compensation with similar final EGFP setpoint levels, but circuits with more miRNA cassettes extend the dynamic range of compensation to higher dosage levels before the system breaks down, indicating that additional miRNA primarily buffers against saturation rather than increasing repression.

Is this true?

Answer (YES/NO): NO